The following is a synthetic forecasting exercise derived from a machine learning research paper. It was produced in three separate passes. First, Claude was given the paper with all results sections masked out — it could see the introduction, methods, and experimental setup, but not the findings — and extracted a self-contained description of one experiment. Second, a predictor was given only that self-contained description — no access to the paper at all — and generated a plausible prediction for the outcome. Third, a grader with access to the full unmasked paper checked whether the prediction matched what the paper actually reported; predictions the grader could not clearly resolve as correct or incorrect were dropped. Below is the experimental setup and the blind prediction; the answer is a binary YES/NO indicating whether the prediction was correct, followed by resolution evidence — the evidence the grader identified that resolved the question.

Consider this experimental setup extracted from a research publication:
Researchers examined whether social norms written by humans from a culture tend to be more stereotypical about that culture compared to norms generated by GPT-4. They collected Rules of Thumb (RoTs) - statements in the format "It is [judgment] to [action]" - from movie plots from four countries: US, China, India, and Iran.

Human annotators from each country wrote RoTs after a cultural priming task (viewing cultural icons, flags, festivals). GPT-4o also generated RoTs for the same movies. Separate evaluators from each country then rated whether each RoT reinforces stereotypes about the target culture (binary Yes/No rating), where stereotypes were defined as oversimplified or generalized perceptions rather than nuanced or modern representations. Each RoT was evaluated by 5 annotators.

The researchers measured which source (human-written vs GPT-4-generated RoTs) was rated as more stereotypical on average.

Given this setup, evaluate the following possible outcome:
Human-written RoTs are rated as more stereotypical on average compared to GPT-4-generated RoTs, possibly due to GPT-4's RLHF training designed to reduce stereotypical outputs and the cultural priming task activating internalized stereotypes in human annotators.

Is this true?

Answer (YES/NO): YES